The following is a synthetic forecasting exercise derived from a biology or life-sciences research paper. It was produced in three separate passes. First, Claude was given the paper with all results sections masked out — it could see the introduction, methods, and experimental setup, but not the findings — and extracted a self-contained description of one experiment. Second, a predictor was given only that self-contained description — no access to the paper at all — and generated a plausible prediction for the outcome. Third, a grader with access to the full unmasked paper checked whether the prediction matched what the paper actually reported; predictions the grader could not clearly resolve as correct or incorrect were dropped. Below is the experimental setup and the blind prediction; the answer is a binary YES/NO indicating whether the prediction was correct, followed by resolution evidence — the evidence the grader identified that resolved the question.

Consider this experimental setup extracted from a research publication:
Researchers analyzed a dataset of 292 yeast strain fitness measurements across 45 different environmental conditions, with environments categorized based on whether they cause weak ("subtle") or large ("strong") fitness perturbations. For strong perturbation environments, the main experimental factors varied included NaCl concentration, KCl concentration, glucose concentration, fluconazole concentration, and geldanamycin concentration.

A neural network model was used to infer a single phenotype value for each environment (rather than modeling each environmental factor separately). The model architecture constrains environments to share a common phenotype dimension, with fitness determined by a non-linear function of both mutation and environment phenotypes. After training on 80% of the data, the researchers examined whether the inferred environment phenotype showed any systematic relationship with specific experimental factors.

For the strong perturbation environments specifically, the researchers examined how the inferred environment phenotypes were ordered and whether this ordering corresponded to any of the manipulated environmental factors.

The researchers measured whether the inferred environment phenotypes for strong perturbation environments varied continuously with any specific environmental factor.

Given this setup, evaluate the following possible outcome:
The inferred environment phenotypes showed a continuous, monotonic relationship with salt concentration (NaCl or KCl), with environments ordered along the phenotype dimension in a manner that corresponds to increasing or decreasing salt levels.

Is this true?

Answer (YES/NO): YES